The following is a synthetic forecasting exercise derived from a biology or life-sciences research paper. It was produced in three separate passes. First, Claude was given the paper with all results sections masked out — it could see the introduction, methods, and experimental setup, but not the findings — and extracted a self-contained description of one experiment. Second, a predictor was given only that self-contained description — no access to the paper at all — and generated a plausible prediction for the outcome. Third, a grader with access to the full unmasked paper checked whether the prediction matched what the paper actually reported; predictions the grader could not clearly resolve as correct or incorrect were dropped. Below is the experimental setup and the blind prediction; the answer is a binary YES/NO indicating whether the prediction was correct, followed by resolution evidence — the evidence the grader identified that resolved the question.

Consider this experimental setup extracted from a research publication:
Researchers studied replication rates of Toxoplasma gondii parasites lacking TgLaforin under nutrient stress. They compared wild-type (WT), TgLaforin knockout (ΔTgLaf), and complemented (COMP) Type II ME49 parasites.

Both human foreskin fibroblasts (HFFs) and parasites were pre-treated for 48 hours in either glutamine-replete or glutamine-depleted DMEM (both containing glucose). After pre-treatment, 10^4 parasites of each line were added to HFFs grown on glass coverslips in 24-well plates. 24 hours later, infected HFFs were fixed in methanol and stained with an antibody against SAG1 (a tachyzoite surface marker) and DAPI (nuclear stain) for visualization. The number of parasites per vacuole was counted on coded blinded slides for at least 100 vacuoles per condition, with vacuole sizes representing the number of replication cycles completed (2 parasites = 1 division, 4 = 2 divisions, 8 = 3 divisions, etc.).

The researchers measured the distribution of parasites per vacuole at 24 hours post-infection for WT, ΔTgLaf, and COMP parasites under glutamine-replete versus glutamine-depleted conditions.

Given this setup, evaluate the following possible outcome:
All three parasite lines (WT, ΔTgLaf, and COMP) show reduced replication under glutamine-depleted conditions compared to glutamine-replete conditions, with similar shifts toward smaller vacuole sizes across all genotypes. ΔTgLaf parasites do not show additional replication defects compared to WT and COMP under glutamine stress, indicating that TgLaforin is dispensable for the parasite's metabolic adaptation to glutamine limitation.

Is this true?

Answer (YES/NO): NO